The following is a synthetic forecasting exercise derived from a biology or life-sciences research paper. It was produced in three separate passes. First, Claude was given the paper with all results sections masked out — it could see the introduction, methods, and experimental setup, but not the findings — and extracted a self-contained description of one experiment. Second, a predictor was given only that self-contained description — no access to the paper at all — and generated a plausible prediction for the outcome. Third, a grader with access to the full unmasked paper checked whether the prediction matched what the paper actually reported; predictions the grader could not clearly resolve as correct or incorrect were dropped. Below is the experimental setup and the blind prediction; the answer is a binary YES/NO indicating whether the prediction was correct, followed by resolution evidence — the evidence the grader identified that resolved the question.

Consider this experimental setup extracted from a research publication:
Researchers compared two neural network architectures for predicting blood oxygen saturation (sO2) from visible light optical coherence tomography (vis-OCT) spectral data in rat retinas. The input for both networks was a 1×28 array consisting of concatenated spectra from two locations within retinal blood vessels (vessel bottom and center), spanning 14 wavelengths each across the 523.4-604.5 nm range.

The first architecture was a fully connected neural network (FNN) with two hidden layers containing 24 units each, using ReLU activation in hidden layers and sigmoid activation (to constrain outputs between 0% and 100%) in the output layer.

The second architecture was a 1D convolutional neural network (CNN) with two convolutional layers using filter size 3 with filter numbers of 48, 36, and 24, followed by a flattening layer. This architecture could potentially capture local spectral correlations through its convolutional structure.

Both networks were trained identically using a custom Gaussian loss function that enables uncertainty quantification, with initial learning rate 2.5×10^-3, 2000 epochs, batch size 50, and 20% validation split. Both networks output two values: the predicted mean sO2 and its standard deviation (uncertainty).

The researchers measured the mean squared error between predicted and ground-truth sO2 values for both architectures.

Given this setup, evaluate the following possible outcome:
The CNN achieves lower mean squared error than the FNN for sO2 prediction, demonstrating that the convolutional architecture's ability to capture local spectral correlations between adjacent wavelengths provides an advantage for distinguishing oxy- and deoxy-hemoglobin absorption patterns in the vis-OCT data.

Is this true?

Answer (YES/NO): NO